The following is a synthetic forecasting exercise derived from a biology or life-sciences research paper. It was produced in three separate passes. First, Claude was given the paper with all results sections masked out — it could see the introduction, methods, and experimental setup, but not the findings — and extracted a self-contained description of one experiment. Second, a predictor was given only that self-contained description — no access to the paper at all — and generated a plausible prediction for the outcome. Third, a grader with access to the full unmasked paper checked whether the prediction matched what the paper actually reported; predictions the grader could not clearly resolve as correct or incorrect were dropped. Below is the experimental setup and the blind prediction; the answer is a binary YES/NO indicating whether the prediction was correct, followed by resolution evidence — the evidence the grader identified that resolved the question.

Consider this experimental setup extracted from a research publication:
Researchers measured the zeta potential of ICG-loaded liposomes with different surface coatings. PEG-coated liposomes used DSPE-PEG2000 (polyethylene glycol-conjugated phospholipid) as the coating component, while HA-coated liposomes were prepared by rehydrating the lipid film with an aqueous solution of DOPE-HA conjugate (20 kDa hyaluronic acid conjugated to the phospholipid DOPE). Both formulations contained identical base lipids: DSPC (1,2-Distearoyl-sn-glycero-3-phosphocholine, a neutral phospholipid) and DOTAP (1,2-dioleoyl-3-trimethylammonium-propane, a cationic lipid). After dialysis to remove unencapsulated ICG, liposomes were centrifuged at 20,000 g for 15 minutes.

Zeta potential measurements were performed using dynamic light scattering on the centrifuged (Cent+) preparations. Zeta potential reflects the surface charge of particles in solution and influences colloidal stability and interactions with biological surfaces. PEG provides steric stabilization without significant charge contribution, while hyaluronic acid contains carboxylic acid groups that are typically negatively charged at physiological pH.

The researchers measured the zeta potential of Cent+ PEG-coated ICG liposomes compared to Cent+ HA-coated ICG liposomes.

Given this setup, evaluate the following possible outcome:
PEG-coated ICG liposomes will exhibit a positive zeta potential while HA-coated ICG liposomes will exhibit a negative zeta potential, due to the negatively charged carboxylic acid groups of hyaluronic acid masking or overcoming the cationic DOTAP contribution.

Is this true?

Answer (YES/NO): YES